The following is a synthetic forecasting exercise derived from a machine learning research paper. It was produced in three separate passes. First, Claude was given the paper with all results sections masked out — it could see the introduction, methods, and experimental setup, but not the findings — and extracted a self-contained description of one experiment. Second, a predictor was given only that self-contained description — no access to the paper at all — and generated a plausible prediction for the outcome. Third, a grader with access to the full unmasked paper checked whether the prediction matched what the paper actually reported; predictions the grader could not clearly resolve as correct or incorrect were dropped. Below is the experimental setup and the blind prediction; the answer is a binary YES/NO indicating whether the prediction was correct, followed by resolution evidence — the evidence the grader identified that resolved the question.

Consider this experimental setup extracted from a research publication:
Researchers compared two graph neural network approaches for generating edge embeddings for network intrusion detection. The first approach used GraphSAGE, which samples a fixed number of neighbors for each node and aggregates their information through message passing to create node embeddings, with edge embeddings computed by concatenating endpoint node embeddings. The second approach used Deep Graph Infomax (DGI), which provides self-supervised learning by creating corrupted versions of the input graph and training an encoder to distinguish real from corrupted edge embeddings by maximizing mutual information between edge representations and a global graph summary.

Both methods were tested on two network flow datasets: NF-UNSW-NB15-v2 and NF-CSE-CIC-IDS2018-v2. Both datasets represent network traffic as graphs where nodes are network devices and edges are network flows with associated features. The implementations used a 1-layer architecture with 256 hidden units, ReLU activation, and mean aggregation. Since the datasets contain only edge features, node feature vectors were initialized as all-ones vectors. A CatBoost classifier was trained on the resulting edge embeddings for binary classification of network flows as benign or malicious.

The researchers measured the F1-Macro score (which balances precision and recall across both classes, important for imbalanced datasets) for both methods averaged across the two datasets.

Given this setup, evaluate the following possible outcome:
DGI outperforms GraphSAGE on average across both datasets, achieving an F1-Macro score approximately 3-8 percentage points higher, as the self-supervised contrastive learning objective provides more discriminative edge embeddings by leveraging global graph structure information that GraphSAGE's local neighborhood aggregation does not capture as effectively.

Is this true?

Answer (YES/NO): NO